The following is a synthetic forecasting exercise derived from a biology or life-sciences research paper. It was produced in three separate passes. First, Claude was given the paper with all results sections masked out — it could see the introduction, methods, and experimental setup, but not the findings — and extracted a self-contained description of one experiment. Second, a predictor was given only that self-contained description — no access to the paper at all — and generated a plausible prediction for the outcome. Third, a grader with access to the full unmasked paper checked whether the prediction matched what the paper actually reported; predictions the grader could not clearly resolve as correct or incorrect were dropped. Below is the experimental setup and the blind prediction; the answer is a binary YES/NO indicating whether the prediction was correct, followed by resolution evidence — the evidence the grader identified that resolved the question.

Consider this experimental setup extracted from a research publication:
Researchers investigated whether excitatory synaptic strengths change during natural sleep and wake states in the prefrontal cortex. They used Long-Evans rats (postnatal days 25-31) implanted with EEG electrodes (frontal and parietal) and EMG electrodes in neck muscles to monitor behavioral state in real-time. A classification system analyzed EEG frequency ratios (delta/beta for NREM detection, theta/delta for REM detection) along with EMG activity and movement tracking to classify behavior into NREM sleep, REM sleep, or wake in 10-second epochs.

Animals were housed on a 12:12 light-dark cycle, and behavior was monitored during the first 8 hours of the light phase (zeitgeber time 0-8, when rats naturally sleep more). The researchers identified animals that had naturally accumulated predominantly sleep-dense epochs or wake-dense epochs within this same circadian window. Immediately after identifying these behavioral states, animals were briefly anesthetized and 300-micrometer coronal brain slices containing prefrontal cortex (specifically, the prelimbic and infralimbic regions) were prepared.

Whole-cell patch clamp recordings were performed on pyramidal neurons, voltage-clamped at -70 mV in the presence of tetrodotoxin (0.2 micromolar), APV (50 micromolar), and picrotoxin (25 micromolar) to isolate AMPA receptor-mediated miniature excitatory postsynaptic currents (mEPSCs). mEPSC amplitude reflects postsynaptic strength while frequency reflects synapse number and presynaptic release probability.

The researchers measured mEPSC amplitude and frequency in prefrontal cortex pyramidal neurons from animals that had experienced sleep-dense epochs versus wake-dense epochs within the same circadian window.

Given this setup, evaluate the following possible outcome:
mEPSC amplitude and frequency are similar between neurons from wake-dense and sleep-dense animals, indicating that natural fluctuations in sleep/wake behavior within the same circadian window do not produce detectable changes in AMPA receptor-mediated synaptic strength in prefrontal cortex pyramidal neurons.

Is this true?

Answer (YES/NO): YES